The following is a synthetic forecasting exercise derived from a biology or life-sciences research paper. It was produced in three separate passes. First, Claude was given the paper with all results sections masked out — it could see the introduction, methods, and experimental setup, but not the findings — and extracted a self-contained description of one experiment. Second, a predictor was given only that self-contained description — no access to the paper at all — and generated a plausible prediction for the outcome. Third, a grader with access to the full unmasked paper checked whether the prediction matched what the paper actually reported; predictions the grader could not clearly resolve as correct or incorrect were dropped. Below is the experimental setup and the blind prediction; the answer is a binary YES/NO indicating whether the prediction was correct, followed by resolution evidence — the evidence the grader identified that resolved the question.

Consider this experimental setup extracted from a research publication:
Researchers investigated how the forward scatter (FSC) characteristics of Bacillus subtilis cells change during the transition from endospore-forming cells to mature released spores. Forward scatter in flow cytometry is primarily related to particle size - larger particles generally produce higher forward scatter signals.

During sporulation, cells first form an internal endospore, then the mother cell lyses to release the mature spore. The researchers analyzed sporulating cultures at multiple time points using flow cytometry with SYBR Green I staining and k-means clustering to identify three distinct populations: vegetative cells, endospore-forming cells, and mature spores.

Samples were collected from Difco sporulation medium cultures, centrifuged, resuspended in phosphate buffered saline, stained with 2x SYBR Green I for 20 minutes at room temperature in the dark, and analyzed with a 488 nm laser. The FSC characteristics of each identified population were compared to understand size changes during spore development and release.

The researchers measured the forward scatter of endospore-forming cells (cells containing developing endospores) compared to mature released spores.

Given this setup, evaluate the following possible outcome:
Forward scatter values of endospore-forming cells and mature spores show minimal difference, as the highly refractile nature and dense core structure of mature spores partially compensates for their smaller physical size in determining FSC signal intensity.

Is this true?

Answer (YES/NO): YES